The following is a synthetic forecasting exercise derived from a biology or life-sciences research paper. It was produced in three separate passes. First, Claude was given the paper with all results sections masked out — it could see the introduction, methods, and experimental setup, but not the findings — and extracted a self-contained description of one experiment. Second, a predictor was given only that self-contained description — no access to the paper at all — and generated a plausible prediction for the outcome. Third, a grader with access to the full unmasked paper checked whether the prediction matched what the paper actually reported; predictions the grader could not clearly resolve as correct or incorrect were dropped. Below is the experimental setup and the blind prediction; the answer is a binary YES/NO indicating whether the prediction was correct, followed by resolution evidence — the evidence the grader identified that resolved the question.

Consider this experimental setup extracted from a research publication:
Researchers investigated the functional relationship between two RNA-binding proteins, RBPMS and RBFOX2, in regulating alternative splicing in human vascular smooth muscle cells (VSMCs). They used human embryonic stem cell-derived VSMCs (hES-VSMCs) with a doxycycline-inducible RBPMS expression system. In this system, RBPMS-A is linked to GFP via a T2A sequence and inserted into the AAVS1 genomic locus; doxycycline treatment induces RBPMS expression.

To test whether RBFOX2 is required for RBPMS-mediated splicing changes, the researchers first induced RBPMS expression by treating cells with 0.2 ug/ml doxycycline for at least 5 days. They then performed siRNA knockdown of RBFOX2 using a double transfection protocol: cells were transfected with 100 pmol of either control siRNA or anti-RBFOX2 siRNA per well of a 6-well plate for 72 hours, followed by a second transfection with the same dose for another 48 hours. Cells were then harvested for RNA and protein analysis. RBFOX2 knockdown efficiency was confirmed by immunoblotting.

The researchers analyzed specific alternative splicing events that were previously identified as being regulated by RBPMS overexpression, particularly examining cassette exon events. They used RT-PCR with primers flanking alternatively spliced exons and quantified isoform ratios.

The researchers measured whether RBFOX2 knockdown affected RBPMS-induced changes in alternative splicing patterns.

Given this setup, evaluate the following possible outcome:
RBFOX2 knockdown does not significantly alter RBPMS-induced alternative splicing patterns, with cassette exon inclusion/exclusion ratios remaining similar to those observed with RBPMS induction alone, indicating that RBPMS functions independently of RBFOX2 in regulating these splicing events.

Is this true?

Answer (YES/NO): NO